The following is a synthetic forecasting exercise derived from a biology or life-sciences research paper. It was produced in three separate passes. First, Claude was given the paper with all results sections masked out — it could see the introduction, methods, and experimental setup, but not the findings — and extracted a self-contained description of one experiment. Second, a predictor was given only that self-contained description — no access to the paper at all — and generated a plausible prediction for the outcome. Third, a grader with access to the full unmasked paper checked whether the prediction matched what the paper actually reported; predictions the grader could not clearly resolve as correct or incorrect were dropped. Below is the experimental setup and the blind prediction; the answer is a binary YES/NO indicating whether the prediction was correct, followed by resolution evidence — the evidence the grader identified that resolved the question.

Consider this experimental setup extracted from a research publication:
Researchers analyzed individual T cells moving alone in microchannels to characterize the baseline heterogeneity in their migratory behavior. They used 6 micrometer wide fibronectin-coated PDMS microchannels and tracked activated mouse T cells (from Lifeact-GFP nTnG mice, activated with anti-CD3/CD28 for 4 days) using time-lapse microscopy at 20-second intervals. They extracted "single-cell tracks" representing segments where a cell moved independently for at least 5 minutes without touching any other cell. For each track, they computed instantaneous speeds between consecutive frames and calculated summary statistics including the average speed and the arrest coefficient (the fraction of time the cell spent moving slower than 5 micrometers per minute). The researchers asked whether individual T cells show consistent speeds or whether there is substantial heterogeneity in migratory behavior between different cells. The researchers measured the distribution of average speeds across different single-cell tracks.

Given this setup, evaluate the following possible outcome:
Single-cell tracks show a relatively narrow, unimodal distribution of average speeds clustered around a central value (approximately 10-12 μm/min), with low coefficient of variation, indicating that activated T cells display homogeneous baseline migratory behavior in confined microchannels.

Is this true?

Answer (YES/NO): NO